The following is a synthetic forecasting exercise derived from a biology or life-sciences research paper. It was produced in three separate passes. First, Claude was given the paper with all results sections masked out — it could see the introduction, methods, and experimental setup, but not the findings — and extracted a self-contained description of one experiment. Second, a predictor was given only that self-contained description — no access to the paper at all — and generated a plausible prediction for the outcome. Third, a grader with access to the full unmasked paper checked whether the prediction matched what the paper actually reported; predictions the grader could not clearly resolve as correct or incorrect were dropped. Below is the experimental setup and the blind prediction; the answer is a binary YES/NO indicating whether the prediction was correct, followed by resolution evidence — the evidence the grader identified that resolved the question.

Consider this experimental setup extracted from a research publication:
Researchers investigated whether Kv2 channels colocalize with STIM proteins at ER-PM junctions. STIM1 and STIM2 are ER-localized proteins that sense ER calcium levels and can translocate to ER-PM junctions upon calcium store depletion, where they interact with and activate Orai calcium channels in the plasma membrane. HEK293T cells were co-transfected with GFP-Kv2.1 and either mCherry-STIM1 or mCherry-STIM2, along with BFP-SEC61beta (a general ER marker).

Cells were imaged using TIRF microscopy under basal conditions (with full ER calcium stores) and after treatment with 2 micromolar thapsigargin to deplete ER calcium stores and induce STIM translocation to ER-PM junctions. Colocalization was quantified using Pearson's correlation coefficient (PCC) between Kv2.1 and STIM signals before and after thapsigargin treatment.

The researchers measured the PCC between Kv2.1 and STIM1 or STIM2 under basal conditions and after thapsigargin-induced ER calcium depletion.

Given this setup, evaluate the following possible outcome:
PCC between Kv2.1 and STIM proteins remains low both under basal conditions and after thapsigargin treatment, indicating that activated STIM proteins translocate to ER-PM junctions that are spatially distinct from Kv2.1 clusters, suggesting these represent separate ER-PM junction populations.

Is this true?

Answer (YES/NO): NO